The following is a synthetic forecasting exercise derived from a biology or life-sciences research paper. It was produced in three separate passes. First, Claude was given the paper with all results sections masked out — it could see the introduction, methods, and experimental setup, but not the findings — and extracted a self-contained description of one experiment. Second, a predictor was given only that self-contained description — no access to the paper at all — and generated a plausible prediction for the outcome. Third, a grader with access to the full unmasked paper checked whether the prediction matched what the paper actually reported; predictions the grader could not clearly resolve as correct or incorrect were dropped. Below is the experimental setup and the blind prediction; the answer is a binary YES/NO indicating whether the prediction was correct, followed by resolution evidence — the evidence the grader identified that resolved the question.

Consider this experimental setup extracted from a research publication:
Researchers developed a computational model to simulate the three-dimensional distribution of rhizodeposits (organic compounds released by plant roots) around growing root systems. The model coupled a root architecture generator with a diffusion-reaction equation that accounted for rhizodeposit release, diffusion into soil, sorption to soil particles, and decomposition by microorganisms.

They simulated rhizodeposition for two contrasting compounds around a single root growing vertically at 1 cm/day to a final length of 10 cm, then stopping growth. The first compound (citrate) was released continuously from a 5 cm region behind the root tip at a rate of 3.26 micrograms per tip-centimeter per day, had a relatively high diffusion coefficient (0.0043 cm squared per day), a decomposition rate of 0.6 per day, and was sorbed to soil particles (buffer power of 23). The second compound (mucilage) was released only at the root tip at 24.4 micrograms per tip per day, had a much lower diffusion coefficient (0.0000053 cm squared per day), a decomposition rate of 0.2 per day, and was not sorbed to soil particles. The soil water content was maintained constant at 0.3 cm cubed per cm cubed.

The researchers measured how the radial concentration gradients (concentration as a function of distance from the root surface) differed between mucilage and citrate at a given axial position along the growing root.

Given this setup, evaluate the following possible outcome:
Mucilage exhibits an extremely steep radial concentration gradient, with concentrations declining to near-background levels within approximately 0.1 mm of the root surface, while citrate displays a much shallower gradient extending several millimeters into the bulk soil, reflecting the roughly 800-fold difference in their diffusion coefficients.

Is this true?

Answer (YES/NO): NO